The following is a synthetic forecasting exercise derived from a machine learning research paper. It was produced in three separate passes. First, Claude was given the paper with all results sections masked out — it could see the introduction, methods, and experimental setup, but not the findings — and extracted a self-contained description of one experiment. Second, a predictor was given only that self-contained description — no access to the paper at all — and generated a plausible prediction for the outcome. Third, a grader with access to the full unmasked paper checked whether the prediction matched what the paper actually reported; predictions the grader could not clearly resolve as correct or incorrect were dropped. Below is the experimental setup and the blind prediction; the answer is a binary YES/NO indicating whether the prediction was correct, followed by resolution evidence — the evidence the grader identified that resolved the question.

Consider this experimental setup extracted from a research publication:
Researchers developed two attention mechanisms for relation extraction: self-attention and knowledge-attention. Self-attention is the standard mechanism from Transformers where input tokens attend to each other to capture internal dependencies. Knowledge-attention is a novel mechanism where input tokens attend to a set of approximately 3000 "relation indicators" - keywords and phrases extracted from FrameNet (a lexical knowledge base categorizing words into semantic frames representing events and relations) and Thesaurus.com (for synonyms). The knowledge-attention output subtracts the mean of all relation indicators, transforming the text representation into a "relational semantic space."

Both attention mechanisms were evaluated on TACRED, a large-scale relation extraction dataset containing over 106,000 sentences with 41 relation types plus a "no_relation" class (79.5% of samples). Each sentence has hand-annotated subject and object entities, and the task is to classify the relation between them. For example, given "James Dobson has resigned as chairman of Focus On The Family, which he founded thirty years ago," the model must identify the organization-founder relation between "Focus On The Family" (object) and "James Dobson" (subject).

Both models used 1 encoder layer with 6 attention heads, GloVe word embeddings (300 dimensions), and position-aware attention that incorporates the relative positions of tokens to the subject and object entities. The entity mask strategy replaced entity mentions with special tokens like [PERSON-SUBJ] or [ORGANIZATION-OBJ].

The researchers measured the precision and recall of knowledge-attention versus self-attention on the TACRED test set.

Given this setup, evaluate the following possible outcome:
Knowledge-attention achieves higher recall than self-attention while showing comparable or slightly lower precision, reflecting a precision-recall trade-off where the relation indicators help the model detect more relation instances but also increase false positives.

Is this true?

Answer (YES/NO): NO